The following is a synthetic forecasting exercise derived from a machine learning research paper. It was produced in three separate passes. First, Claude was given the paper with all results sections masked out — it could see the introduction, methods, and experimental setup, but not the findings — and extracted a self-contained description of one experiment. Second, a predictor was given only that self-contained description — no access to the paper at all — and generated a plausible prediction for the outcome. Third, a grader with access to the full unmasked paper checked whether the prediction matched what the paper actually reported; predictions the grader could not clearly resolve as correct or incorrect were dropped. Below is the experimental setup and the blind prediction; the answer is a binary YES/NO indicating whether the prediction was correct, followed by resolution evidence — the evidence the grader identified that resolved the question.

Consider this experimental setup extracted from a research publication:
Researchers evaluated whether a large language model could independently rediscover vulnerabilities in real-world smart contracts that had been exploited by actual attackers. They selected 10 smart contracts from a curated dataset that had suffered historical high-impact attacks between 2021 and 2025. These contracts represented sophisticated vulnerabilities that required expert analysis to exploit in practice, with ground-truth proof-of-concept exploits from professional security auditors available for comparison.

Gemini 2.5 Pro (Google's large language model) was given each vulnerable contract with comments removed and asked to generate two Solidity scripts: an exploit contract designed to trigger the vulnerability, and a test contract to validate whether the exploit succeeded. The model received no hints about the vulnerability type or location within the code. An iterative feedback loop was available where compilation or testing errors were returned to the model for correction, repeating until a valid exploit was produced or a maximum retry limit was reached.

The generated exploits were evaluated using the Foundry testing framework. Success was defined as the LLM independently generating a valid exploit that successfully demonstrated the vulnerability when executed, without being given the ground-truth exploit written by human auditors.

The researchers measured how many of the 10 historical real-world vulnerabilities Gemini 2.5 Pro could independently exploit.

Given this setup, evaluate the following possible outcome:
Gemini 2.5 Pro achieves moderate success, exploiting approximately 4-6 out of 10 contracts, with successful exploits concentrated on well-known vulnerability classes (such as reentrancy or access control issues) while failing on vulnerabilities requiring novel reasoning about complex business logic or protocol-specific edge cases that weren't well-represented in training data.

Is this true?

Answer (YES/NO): YES